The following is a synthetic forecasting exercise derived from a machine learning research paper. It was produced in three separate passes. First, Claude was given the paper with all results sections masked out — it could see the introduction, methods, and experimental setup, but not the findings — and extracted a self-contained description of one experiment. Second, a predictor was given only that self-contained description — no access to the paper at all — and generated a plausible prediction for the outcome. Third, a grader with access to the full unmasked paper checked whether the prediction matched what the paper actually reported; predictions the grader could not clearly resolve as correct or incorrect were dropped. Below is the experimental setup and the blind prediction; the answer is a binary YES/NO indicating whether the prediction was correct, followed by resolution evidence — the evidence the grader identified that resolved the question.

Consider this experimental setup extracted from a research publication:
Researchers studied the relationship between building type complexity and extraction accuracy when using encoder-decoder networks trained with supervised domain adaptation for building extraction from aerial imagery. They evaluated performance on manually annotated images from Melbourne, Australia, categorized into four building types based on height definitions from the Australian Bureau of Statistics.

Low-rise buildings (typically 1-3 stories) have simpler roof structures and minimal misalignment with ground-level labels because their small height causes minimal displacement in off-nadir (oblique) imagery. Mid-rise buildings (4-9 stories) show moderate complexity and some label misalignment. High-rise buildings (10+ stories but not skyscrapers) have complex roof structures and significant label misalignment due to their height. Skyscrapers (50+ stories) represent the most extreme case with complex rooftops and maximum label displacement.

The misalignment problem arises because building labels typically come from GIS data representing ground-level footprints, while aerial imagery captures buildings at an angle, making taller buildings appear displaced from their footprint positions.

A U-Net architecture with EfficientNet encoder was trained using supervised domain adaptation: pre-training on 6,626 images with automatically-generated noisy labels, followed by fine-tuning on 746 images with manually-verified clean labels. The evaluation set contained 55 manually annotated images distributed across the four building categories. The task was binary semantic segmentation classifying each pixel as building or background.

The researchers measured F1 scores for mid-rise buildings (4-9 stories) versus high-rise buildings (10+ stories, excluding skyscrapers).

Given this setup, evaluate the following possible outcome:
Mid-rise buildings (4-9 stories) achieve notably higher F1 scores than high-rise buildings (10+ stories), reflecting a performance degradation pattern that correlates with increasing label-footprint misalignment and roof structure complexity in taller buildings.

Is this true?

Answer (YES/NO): NO